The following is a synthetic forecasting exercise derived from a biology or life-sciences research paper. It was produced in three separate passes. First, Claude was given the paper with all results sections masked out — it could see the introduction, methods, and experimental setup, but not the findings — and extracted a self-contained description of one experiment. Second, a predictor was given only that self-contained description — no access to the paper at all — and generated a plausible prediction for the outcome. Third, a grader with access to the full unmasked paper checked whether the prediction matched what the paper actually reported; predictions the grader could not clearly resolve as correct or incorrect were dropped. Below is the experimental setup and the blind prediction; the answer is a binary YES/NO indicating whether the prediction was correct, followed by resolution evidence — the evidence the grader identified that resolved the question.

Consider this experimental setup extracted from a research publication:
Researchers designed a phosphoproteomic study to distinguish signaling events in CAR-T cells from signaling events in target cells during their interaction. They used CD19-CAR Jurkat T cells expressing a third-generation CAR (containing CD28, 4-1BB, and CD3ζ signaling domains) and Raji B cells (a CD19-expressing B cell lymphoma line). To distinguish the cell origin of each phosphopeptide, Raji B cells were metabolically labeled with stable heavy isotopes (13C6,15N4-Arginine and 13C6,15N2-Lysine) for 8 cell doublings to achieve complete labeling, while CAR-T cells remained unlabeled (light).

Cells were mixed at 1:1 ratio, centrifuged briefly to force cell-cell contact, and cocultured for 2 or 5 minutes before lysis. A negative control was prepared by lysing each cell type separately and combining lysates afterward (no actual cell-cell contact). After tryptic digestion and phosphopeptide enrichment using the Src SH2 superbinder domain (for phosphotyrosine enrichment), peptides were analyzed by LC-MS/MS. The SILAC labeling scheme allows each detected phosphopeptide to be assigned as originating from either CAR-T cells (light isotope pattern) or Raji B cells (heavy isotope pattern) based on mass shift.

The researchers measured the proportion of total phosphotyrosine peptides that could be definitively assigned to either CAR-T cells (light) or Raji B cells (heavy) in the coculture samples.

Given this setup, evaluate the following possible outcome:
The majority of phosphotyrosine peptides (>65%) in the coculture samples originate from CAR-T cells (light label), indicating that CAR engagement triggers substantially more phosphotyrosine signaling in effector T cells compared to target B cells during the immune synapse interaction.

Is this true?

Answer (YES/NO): NO